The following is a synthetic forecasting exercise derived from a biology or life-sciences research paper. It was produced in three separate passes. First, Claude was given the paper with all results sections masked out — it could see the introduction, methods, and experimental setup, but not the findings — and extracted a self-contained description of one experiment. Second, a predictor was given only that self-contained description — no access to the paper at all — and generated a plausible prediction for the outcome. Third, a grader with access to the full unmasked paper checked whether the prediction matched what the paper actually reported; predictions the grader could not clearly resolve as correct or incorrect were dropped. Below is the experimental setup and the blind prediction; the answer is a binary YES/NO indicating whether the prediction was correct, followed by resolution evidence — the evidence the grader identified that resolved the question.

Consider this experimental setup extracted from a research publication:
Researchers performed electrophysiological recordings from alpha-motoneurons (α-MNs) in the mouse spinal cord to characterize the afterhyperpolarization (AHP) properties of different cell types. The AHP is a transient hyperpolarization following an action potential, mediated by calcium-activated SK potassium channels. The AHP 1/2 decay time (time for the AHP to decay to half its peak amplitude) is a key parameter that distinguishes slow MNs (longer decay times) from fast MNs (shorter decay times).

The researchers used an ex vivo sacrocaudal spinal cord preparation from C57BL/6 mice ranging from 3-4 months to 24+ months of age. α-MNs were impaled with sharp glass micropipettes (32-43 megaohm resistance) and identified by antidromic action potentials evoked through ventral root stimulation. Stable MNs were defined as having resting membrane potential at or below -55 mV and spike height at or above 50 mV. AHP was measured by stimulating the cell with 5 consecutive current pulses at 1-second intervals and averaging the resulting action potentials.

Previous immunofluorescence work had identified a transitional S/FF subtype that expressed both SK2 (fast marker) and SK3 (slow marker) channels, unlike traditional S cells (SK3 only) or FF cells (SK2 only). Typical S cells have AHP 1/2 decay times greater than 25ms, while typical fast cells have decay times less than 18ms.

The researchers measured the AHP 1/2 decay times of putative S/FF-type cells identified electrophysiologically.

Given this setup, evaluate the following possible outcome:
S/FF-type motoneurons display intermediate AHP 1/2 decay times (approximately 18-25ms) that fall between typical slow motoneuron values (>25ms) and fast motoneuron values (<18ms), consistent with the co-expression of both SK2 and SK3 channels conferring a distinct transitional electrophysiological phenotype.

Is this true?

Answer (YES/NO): NO